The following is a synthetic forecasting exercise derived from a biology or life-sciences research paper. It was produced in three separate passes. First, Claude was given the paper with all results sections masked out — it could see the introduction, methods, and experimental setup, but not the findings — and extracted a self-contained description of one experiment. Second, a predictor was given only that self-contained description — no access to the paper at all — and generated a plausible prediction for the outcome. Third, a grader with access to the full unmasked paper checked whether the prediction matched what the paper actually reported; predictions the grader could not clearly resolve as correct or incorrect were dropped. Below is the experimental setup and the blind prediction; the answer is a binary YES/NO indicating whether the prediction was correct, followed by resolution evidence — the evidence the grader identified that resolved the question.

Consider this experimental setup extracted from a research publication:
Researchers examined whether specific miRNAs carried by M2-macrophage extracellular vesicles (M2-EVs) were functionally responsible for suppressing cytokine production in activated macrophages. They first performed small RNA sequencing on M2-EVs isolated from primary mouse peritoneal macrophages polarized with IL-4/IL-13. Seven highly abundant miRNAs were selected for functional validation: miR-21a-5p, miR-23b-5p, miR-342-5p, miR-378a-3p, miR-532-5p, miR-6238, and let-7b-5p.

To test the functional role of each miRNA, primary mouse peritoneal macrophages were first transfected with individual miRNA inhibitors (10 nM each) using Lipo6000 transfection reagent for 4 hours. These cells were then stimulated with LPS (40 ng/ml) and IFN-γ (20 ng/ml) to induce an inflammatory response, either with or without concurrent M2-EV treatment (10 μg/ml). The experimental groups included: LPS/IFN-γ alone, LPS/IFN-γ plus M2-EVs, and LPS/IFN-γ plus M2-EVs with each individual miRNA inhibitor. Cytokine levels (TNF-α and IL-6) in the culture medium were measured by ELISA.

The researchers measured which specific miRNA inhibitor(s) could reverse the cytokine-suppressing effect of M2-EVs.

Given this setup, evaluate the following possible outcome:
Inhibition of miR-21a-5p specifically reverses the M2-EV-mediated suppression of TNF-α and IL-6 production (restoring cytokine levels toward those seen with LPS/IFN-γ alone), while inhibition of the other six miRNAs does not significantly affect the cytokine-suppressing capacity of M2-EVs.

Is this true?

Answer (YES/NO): NO